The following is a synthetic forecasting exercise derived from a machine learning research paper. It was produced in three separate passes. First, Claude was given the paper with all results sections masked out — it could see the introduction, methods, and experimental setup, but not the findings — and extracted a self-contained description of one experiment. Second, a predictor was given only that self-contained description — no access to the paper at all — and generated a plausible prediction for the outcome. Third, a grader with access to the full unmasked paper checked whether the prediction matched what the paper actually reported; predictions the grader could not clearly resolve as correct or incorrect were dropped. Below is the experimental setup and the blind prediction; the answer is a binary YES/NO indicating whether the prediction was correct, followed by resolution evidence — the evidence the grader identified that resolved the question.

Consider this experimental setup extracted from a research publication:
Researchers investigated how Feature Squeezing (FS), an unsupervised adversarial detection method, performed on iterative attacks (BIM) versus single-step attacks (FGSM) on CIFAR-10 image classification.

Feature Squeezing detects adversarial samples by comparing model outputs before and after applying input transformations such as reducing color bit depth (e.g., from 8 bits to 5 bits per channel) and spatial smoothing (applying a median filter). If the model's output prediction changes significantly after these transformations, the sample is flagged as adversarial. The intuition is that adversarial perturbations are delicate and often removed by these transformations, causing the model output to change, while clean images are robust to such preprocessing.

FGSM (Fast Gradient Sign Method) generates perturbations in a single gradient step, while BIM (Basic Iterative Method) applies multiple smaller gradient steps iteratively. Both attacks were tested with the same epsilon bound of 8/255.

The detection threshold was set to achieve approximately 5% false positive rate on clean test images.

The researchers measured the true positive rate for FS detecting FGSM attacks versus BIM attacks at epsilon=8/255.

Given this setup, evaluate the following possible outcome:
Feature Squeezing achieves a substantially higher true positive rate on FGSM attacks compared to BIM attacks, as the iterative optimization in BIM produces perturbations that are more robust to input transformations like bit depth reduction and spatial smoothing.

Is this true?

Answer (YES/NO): YES